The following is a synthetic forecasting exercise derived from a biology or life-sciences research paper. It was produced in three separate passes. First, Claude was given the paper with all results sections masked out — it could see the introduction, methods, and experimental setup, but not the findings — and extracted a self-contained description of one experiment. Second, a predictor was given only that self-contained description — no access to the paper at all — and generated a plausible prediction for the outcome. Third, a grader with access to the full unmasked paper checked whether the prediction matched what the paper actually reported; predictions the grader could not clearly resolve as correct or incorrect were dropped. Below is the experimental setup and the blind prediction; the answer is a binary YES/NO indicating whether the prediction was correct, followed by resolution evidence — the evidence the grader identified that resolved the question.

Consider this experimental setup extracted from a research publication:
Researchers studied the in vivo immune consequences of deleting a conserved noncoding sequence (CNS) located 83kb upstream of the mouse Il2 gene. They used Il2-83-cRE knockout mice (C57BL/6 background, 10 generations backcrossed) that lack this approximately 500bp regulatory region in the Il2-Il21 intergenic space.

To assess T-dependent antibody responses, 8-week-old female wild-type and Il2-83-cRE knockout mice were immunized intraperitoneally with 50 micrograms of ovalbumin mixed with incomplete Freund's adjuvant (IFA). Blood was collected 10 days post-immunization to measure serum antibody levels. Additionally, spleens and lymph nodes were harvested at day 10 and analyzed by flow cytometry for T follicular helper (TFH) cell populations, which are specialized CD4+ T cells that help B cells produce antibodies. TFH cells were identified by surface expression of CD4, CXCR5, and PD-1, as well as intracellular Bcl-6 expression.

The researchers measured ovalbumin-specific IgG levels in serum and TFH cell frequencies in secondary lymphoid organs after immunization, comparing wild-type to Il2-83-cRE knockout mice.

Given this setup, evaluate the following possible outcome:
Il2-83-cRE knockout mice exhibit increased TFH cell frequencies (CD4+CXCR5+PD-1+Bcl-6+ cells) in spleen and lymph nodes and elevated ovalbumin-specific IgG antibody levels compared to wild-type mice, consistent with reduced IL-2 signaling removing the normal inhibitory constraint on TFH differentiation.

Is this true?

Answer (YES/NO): NO